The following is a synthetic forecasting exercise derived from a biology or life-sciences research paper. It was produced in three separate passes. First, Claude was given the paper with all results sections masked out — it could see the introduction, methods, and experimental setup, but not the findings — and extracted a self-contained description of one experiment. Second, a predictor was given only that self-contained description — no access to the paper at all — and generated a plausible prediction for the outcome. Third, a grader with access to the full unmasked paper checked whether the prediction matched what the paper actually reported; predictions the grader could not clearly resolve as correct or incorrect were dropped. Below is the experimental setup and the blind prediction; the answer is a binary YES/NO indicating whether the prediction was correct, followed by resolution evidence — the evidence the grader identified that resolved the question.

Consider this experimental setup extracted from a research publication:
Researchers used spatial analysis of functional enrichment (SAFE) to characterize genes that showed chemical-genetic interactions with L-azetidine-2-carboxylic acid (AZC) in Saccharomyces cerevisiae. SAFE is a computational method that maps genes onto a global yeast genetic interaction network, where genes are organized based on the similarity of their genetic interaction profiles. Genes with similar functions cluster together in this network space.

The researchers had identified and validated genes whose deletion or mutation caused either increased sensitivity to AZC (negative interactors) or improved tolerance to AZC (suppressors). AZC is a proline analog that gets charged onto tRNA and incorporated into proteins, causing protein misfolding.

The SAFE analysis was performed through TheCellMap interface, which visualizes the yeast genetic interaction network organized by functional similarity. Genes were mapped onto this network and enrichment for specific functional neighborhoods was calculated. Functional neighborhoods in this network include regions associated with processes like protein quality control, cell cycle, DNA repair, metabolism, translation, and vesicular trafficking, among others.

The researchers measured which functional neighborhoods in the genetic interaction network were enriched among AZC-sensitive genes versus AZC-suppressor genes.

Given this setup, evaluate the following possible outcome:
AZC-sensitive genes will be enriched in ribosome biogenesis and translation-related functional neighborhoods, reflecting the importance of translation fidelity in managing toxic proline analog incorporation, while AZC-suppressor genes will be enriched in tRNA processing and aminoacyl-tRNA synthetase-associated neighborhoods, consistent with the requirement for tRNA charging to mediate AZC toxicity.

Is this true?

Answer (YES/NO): NO